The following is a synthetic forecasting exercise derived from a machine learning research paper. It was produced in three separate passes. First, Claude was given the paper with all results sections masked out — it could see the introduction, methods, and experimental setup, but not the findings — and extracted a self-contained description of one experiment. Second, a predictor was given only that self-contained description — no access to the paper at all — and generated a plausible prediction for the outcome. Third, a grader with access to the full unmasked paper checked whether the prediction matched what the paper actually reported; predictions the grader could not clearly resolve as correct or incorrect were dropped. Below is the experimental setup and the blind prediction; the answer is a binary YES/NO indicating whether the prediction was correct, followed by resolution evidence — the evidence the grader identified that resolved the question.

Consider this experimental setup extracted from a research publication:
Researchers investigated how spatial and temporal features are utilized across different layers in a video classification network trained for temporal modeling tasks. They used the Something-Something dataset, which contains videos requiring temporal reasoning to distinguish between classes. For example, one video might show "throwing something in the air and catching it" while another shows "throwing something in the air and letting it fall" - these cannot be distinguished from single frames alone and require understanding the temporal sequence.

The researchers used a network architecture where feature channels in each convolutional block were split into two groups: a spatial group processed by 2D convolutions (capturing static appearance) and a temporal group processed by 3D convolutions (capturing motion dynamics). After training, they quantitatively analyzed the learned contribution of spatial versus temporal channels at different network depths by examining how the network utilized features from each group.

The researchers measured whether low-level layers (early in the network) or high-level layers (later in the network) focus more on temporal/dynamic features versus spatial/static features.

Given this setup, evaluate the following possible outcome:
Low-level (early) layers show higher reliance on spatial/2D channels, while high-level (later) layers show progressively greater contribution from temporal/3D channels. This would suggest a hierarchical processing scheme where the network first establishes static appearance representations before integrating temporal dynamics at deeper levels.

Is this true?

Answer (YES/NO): YES